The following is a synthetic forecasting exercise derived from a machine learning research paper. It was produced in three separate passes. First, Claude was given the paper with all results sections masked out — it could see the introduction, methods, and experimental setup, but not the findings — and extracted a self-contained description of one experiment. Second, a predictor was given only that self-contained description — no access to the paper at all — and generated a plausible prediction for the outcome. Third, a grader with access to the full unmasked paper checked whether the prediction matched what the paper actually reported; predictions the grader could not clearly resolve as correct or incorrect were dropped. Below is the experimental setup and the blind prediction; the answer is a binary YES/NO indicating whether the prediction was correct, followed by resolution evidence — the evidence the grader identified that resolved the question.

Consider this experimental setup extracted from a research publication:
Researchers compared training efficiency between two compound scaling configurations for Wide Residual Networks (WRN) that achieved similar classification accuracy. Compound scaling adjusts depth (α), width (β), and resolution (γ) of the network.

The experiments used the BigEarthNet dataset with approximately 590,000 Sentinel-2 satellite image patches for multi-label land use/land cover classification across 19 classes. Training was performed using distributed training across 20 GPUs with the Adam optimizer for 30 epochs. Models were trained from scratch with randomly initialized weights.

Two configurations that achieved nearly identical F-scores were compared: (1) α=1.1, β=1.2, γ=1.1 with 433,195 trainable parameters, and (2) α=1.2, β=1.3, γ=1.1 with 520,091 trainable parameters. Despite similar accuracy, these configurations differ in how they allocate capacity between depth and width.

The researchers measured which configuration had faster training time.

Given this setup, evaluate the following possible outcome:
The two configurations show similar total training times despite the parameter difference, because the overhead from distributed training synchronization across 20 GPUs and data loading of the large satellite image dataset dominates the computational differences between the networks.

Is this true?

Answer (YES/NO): YES